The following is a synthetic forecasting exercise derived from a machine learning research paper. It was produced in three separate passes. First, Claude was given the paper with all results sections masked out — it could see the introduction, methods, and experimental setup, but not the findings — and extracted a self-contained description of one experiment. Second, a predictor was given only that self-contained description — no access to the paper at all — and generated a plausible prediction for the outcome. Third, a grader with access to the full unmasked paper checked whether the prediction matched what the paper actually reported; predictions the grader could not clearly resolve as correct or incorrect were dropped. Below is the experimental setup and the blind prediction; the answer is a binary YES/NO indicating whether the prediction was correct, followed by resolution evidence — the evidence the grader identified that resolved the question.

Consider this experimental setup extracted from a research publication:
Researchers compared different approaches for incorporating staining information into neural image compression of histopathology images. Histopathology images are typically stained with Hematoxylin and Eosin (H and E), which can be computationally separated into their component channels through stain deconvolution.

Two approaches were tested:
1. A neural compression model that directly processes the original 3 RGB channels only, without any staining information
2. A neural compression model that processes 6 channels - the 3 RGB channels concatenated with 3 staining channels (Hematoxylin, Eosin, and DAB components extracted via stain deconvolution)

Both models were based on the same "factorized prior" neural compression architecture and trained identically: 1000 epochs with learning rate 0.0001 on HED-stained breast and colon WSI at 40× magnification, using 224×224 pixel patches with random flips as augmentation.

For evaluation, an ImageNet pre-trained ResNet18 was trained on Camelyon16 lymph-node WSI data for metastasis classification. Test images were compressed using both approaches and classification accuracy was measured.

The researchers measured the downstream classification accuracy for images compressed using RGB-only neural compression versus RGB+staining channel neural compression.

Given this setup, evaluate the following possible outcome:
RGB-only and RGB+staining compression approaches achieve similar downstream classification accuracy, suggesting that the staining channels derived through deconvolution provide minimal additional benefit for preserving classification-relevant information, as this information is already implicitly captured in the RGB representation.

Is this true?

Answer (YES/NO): NO